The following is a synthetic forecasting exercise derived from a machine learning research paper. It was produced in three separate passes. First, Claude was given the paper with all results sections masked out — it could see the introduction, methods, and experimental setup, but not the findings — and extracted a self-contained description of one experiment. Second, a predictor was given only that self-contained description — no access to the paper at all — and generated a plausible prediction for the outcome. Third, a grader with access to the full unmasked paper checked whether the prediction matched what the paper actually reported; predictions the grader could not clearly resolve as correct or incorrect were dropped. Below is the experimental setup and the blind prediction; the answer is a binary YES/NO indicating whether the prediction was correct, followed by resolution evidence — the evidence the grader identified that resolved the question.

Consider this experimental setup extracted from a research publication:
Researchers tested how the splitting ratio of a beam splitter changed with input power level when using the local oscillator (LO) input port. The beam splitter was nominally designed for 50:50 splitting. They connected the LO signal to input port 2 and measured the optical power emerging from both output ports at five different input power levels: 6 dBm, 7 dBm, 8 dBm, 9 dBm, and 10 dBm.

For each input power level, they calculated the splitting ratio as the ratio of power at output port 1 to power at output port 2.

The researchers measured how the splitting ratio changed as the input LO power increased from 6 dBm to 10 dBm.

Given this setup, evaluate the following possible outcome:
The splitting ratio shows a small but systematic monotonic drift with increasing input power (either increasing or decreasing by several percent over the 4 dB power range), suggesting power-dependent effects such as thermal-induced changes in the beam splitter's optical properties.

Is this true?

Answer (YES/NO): YES